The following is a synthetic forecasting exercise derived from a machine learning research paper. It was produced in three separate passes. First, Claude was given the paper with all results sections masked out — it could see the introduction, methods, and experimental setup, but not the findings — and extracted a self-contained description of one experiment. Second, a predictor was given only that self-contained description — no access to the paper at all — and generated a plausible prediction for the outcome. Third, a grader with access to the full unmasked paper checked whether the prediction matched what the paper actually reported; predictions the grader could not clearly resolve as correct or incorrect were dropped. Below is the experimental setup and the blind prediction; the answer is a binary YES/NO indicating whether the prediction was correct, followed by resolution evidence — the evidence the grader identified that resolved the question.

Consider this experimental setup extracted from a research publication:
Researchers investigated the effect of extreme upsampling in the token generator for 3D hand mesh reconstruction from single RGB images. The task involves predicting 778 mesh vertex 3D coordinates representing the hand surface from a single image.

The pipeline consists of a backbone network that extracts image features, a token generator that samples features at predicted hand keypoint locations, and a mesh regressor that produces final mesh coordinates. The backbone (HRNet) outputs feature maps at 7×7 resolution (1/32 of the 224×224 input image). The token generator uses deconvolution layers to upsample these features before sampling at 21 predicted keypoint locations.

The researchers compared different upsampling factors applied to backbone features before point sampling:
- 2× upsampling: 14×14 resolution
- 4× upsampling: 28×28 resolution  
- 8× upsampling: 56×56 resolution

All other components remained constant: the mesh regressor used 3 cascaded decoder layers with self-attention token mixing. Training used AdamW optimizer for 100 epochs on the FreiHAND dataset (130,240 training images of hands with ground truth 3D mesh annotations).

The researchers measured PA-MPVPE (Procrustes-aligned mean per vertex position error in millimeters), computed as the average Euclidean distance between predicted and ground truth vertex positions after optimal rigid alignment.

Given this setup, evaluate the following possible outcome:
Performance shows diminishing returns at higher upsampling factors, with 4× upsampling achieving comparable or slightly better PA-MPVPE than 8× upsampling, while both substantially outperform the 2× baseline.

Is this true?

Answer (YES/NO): NO